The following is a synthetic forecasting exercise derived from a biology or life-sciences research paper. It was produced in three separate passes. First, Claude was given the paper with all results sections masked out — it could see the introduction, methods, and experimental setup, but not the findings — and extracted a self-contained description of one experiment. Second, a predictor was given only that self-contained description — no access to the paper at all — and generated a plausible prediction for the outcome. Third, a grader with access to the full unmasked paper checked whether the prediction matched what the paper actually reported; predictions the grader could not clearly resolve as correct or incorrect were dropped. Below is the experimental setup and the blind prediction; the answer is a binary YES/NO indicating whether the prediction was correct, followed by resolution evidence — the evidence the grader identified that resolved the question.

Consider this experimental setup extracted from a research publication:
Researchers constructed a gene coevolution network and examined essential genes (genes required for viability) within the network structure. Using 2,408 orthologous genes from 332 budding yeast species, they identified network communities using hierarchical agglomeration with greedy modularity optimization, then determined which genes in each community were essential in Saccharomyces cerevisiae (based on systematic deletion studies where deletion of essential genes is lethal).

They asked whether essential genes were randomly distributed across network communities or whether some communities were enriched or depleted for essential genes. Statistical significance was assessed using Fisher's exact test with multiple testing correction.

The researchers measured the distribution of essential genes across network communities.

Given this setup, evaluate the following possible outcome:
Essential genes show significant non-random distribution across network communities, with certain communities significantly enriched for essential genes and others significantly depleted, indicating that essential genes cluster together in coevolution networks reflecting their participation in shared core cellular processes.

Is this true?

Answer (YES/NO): YES